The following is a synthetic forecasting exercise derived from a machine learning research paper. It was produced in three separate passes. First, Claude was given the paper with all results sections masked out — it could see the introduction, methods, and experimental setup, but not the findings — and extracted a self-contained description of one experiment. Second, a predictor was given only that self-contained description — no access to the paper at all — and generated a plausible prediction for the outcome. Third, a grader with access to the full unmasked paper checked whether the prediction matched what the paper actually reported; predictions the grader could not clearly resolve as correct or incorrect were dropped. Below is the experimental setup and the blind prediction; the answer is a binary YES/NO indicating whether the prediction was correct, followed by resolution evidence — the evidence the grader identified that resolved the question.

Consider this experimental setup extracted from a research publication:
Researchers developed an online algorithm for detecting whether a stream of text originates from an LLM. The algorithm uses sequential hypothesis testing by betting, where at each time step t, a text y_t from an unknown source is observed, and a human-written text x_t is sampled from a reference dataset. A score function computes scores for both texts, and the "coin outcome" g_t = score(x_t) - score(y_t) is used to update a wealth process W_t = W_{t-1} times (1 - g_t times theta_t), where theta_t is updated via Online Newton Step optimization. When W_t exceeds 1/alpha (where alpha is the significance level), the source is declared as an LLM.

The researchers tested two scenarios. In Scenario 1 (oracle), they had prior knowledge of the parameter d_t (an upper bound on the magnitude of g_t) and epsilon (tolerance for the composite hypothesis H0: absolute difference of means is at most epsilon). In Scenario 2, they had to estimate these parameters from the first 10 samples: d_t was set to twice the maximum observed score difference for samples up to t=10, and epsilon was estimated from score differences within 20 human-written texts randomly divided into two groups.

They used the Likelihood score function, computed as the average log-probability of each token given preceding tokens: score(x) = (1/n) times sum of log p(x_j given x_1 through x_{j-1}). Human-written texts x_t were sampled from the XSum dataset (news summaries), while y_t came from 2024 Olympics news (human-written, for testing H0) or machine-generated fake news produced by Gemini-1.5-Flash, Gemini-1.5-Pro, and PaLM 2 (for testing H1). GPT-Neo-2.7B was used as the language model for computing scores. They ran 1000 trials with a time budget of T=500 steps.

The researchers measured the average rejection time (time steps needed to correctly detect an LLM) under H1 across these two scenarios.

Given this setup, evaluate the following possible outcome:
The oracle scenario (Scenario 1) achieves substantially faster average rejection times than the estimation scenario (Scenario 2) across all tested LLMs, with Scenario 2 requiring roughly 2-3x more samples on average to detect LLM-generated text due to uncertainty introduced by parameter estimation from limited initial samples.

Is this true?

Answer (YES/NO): YES